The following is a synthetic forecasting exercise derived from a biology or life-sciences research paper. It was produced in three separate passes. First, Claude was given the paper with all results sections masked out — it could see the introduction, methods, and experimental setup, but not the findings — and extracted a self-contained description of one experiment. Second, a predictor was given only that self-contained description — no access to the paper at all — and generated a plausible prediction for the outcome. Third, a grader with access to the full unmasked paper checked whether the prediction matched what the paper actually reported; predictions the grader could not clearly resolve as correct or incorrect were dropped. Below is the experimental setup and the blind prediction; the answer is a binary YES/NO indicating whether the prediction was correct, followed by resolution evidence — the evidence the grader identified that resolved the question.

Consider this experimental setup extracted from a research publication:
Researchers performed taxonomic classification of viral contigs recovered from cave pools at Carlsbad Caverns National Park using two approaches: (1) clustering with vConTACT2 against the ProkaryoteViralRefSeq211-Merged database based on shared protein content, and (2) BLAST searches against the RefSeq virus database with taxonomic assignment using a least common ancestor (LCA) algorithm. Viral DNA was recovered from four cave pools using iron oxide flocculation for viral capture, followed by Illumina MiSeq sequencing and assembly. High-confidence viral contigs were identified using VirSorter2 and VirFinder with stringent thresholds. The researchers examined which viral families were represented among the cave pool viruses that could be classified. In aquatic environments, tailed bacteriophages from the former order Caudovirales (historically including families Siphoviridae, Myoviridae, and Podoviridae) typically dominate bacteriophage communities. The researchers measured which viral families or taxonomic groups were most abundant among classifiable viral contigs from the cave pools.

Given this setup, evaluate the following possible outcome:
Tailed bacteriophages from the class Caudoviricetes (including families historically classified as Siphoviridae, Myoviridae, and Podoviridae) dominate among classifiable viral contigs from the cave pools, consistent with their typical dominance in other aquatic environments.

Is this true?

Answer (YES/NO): YES